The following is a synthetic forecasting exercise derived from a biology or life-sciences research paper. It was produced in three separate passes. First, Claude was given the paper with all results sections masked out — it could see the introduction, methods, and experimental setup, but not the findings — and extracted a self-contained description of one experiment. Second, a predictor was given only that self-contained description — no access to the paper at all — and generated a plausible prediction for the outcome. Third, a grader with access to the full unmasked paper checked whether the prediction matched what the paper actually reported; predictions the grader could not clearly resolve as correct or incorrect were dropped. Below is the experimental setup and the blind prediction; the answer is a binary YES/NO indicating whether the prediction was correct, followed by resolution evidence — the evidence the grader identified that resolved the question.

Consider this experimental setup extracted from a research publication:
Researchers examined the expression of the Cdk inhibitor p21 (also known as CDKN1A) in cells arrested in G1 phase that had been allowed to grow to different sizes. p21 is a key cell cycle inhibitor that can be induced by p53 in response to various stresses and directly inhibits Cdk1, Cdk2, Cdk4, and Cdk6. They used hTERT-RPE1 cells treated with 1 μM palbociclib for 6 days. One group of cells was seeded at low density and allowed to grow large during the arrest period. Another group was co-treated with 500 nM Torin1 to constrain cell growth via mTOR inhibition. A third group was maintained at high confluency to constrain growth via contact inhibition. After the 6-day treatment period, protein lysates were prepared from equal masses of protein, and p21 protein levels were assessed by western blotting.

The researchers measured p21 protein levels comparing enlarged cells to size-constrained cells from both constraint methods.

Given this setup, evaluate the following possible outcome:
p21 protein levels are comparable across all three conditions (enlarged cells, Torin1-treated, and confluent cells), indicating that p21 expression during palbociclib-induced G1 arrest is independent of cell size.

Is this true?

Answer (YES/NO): NO